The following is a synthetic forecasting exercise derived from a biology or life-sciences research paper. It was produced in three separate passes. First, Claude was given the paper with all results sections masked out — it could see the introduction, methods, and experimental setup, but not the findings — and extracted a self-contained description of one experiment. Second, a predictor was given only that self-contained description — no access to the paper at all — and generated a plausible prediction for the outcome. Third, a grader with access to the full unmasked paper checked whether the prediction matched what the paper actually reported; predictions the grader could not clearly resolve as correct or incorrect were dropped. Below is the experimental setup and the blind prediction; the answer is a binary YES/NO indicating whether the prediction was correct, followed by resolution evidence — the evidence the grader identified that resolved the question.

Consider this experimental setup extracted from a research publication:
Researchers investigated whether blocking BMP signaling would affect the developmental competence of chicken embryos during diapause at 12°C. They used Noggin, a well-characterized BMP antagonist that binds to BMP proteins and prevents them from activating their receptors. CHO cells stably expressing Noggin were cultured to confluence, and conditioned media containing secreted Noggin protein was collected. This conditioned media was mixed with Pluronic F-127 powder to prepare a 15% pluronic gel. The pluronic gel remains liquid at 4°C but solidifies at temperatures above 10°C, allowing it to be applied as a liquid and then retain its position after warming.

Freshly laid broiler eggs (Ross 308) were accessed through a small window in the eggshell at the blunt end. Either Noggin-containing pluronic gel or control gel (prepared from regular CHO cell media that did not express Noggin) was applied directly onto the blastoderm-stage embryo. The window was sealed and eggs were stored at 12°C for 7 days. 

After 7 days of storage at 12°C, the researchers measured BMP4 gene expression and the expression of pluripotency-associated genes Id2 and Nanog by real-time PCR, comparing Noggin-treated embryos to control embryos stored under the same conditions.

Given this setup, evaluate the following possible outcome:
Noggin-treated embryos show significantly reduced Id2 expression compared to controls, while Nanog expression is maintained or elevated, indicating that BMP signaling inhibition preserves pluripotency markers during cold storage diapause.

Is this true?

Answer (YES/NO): NO